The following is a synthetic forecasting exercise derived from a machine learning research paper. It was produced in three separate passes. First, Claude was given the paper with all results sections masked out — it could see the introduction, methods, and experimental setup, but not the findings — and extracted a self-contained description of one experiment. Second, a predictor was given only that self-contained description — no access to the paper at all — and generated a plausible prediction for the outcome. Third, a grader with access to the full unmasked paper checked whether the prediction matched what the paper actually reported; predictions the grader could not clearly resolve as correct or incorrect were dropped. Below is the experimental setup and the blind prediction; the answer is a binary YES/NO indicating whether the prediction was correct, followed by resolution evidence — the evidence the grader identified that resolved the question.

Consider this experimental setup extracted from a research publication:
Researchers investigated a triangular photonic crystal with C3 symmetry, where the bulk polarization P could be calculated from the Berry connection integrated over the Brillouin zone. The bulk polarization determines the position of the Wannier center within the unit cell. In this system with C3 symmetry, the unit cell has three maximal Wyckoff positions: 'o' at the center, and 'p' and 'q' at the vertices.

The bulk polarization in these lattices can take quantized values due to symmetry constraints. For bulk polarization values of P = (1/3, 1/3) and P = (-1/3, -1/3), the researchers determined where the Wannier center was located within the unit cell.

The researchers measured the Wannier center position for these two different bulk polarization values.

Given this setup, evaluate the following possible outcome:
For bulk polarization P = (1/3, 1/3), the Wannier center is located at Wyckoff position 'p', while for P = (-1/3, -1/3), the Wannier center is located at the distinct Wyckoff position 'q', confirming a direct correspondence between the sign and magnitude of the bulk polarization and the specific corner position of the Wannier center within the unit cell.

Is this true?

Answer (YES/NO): NO